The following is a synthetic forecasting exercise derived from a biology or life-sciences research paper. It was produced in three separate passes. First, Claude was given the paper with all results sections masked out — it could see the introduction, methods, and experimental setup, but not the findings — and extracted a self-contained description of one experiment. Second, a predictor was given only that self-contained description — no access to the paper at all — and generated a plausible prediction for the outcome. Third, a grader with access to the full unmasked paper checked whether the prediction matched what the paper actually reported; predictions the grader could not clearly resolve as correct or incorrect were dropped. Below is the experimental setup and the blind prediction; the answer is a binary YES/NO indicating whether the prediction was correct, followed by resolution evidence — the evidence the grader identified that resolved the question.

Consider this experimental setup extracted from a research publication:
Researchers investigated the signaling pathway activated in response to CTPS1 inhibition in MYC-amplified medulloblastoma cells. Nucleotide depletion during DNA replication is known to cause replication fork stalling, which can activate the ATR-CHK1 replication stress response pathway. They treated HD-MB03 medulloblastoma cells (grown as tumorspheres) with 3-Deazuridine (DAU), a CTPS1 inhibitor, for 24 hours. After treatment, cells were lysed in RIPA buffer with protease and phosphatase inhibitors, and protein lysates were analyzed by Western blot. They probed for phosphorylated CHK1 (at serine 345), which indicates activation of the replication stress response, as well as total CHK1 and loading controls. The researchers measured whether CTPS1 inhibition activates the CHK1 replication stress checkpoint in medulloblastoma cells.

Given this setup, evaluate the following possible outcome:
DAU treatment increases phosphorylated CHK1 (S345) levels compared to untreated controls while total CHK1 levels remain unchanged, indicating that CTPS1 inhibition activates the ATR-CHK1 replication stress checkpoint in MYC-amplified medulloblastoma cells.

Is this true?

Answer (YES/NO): YES